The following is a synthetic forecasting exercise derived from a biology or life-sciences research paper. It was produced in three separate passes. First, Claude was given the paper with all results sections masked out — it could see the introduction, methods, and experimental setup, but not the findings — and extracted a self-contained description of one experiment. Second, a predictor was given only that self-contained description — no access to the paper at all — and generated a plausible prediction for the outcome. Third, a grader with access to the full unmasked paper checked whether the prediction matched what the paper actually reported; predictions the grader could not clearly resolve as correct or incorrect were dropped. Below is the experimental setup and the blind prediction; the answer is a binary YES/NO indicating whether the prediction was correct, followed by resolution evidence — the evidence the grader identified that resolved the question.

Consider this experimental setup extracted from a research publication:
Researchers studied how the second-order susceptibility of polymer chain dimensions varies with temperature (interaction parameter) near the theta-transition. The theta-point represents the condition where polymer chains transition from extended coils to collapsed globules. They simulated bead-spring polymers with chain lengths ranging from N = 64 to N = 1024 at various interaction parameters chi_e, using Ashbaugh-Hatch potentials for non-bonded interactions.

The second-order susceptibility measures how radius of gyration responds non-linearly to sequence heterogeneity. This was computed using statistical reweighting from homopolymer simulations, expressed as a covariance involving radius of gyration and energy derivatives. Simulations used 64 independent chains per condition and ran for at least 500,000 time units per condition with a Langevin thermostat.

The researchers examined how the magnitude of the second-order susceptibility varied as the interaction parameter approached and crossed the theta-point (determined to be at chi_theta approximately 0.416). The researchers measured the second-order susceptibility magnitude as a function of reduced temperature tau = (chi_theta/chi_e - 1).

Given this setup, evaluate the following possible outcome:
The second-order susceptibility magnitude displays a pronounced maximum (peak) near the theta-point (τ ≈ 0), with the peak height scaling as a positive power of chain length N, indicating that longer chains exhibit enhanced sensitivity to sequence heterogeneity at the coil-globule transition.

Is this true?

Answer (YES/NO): NO